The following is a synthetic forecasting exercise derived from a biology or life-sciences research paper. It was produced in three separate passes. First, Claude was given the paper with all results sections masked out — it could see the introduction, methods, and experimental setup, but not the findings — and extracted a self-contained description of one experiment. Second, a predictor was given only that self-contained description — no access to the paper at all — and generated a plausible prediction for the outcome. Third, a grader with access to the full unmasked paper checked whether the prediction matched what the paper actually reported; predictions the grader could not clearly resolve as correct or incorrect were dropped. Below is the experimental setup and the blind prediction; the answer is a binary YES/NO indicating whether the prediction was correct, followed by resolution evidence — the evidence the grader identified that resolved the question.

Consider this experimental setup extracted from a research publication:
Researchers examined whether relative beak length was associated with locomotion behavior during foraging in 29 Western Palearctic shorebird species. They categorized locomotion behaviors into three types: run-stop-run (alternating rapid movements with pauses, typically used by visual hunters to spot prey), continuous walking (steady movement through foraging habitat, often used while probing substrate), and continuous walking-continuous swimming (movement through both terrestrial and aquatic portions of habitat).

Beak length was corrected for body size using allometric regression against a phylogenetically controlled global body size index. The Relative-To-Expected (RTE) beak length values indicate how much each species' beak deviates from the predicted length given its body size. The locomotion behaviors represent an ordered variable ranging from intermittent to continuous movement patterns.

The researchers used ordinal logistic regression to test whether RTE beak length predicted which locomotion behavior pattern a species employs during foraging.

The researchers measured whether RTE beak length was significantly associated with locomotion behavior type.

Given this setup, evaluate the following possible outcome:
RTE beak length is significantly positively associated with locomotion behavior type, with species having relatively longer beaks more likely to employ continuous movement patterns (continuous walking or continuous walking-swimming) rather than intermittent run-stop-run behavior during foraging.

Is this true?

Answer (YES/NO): YES